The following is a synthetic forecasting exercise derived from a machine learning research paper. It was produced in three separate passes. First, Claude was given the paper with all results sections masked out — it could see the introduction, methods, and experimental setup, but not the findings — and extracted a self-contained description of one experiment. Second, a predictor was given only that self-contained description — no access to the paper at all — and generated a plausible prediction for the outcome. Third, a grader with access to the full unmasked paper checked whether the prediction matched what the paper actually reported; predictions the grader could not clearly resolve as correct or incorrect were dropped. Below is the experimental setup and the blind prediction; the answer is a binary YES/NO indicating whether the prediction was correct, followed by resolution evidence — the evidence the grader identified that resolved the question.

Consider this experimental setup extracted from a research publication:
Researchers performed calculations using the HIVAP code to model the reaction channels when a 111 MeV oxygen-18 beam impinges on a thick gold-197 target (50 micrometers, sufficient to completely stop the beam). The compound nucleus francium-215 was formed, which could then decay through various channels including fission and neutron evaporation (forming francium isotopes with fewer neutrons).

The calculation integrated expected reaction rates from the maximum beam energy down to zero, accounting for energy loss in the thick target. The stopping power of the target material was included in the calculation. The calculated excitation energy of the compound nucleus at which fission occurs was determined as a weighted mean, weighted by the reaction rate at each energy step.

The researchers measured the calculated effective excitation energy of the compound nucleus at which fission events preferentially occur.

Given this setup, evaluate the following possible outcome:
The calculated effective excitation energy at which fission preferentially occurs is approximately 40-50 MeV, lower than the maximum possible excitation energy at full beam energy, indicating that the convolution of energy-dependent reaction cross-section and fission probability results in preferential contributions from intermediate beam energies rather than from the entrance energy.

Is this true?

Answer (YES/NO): NO